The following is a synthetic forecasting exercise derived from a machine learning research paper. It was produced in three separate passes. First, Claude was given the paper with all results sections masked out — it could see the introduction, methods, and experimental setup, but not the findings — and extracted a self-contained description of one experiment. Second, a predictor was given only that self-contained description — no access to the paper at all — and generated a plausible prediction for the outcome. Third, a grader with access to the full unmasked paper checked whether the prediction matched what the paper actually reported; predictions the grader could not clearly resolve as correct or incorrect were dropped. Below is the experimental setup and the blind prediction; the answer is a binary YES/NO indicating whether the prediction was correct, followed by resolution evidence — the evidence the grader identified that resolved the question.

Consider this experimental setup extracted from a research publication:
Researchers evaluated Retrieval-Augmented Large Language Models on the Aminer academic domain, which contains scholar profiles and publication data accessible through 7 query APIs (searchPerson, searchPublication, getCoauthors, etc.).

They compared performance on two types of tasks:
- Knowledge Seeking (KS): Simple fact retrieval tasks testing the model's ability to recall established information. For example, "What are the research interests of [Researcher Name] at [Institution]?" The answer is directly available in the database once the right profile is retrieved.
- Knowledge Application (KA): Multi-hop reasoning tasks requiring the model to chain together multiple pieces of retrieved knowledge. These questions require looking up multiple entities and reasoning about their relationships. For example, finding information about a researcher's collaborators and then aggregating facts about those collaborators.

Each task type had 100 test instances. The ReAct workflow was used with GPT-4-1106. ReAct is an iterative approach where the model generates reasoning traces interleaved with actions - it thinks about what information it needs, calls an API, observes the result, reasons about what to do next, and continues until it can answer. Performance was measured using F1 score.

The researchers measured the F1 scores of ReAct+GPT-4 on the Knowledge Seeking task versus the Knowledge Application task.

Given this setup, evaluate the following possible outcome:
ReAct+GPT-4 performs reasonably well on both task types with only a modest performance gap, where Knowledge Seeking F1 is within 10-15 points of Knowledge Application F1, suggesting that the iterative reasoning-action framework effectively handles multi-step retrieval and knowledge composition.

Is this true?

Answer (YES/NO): NO